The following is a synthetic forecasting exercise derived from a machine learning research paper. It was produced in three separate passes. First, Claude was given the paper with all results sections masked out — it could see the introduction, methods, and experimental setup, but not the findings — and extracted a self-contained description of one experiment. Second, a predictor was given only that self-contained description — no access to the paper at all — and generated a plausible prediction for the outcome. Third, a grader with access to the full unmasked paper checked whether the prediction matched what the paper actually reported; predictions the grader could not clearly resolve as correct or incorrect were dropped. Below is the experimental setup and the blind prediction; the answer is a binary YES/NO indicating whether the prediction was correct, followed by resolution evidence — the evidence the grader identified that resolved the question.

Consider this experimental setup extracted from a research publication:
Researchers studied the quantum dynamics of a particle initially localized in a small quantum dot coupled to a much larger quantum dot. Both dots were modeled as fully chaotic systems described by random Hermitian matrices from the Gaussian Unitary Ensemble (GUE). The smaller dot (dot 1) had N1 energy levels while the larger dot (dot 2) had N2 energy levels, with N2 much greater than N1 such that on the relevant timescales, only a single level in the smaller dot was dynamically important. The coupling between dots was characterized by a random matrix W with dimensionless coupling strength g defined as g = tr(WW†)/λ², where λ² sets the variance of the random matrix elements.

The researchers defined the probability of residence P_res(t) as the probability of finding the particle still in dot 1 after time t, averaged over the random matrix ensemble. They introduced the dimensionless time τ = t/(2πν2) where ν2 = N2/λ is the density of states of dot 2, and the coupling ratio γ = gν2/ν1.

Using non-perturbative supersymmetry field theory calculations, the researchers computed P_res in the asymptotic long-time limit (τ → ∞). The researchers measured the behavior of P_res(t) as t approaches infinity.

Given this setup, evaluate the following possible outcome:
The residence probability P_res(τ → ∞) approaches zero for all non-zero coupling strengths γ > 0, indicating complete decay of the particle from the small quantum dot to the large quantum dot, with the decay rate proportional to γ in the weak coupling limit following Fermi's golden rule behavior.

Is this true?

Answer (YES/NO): NO